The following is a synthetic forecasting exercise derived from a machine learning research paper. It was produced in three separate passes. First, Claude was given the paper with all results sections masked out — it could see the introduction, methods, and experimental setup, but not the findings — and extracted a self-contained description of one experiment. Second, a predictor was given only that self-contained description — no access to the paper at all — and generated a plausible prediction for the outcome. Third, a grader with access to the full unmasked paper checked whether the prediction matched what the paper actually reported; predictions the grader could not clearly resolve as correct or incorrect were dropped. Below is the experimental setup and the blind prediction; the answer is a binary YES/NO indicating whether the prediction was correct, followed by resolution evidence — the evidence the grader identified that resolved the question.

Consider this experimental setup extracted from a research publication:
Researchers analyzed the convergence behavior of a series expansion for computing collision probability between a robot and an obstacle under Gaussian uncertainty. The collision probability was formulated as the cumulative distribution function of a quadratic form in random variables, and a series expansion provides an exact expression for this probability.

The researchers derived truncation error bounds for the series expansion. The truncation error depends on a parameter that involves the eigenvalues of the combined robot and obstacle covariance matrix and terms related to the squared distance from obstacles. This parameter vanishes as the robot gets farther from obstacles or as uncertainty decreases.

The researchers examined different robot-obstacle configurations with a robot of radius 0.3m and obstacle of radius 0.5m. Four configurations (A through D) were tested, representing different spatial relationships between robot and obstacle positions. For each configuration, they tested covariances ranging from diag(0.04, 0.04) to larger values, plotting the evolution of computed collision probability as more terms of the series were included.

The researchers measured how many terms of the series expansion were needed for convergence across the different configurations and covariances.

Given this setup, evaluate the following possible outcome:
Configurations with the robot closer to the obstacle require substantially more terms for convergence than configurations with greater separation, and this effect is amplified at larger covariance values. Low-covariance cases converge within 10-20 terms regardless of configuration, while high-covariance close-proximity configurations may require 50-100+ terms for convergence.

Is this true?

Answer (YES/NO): NO